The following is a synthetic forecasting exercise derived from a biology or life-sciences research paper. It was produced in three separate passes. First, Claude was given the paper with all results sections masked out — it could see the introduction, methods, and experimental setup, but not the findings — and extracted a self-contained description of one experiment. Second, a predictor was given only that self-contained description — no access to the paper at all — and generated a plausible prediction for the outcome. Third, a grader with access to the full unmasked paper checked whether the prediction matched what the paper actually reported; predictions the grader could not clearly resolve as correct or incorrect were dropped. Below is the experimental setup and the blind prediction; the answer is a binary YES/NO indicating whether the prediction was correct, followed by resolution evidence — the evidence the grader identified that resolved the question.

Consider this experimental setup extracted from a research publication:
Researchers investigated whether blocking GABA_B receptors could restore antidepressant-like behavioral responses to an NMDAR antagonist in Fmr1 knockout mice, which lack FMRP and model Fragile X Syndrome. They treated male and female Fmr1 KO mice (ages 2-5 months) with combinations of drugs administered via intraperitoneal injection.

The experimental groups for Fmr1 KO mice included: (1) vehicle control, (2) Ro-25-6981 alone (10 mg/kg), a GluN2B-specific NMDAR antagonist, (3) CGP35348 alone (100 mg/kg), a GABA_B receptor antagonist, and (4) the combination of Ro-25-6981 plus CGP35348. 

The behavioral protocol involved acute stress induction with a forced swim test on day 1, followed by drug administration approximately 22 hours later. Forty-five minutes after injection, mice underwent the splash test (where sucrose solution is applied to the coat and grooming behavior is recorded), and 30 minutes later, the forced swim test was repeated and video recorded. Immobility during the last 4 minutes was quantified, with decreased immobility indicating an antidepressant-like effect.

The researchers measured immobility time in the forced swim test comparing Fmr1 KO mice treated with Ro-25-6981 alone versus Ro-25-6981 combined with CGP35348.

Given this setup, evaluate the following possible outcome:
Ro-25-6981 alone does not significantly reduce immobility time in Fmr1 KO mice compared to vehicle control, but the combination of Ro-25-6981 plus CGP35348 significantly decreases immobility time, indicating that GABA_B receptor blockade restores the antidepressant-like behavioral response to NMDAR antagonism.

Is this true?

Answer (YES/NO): YES